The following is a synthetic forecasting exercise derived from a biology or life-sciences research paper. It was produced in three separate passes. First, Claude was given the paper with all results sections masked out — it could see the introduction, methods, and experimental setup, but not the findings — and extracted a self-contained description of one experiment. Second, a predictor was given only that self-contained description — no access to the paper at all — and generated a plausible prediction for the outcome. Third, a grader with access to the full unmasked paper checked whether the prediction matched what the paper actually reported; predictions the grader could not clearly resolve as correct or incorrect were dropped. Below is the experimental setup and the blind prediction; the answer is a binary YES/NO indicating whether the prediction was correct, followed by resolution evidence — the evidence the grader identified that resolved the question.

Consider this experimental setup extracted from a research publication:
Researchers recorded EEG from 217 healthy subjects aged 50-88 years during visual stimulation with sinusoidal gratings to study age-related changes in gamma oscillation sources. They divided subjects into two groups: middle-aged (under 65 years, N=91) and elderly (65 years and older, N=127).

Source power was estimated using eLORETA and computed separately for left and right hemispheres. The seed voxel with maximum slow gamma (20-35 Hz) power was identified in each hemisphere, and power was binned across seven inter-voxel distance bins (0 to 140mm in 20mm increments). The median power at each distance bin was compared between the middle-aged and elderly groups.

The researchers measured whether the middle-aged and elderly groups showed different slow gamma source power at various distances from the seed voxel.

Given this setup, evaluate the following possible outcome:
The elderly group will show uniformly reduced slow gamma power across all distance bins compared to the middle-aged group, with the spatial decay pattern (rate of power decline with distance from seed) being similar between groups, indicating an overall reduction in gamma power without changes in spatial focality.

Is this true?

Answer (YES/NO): YES